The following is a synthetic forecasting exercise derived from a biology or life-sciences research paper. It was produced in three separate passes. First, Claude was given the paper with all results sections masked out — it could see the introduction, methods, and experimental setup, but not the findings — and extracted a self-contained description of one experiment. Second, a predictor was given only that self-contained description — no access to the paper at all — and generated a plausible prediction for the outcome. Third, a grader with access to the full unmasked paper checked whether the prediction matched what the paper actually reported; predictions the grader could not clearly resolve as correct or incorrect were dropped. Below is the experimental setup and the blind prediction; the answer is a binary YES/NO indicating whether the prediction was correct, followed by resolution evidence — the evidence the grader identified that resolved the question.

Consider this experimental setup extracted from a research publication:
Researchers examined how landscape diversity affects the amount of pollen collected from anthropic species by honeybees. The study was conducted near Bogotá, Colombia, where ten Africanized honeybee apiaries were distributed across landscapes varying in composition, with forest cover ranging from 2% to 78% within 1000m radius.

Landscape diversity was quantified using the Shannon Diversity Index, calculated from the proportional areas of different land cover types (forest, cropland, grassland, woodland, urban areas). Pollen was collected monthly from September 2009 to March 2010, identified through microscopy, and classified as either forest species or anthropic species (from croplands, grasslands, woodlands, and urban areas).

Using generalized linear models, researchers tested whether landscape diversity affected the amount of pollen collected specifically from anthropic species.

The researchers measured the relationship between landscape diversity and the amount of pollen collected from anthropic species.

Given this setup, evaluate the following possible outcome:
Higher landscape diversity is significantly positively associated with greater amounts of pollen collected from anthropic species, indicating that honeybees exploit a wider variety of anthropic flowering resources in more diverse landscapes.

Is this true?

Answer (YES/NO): NO